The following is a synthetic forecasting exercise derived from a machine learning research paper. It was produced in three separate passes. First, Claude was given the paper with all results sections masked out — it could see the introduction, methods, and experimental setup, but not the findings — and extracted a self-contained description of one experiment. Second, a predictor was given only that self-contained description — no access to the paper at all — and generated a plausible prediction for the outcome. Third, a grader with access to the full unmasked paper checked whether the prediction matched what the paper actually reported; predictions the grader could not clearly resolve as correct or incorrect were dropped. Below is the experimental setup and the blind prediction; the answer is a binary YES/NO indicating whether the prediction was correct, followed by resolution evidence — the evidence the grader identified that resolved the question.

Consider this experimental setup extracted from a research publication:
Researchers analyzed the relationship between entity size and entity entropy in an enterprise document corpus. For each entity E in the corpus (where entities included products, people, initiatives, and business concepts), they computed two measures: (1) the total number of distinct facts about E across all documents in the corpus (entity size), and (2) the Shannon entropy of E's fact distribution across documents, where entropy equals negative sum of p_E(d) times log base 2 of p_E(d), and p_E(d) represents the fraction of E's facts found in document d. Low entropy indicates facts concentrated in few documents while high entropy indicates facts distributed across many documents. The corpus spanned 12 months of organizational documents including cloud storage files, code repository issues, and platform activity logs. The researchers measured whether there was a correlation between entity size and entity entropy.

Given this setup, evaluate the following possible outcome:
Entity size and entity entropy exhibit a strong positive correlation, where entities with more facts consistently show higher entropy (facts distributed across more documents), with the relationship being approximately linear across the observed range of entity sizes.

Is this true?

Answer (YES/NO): NO